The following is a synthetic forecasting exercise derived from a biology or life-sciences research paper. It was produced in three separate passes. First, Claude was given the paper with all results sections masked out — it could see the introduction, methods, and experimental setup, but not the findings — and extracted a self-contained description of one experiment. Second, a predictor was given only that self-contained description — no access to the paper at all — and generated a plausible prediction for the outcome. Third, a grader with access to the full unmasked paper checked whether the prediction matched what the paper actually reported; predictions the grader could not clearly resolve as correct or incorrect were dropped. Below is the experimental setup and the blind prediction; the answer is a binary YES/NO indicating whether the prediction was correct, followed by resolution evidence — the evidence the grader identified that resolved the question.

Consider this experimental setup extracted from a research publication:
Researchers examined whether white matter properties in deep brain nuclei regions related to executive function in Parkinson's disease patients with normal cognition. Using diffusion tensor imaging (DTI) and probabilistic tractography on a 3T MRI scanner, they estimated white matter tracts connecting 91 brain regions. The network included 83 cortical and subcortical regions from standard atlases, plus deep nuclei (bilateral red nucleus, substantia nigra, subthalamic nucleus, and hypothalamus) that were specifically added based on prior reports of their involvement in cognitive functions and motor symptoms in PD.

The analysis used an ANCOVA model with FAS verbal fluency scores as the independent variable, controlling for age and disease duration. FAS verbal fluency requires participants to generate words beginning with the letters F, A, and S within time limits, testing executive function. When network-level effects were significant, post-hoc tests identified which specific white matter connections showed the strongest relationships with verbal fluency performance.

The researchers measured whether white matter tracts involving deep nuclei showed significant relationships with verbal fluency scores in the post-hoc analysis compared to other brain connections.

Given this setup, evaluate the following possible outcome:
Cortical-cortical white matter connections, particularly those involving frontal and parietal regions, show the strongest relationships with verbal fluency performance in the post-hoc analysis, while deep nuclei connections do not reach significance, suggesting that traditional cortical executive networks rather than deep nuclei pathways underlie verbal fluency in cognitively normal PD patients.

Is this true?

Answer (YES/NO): YES